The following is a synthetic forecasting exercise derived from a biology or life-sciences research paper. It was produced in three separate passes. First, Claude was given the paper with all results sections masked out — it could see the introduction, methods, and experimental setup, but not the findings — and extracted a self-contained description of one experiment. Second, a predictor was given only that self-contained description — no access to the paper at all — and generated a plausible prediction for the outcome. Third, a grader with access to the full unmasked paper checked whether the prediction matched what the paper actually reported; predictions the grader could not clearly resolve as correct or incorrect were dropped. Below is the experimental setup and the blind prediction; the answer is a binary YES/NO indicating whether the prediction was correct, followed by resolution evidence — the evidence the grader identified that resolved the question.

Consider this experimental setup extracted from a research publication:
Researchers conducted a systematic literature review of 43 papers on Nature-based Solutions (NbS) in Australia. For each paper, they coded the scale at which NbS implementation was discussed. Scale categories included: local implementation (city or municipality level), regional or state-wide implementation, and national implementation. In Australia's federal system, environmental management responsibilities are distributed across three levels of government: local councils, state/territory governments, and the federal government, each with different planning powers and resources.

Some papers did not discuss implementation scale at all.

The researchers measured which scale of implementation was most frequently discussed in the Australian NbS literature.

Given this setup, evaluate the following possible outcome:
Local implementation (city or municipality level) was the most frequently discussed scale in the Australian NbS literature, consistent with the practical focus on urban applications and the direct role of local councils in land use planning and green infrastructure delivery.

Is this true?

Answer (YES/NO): YES